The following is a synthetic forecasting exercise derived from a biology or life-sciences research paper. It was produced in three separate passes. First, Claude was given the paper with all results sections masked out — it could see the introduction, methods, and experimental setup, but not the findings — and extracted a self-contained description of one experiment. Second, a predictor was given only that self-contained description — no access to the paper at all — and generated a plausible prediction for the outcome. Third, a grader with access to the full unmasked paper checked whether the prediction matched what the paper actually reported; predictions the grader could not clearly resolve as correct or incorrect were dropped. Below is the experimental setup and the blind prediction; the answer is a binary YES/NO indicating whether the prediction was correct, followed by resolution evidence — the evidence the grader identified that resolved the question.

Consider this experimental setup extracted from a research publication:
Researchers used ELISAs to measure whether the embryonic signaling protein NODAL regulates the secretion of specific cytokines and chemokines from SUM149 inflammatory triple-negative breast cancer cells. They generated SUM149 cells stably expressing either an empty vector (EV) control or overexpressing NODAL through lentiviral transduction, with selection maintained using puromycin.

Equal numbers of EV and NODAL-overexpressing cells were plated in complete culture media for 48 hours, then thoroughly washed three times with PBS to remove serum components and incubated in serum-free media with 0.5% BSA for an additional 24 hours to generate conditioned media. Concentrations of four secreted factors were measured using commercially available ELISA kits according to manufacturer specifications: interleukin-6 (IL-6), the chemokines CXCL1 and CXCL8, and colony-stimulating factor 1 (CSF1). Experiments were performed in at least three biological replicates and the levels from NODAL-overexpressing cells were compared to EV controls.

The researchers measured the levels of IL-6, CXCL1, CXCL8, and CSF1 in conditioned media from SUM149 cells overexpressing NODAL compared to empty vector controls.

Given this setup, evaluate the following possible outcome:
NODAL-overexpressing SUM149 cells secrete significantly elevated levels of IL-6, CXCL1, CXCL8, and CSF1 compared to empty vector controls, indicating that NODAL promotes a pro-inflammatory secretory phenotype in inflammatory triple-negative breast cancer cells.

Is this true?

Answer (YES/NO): NO